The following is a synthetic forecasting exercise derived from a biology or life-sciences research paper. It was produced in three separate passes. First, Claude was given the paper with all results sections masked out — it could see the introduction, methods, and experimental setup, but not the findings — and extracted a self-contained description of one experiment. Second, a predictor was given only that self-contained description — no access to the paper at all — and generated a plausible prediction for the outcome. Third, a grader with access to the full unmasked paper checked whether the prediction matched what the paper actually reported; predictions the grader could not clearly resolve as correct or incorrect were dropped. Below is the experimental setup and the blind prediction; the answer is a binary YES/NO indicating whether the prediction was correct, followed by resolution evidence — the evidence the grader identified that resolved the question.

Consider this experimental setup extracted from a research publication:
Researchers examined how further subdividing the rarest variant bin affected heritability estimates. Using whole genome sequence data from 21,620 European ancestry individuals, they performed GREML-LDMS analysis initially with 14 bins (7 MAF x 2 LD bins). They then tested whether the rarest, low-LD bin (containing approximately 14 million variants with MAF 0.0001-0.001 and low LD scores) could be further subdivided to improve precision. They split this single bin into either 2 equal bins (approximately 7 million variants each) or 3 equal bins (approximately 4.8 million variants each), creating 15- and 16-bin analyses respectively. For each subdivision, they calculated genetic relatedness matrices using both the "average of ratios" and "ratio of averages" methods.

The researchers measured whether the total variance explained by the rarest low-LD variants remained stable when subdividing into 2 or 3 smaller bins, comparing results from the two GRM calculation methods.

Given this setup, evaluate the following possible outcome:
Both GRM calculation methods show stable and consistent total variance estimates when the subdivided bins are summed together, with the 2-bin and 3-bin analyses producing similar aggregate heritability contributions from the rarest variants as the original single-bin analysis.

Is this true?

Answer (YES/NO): NO